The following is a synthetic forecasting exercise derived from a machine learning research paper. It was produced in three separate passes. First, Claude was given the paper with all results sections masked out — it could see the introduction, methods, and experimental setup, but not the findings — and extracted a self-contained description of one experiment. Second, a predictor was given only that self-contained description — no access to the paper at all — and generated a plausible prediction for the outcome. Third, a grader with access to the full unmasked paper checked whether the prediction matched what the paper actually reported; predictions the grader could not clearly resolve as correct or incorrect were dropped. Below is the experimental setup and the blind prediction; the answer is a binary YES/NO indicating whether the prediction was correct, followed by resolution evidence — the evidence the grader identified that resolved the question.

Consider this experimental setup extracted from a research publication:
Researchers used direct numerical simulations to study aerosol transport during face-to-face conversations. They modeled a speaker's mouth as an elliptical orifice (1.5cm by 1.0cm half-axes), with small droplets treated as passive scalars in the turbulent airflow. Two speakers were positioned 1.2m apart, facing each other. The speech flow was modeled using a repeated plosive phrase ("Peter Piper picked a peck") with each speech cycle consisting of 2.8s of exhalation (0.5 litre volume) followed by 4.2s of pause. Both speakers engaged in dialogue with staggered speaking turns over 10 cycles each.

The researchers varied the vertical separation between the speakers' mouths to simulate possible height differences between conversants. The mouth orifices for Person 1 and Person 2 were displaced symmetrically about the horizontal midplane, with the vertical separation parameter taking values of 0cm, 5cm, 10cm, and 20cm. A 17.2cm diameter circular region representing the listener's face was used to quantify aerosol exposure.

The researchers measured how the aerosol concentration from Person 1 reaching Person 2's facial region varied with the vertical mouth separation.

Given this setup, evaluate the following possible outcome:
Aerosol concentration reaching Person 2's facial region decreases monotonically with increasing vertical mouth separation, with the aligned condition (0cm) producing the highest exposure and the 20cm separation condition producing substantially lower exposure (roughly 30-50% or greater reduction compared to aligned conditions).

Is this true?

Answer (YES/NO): NO